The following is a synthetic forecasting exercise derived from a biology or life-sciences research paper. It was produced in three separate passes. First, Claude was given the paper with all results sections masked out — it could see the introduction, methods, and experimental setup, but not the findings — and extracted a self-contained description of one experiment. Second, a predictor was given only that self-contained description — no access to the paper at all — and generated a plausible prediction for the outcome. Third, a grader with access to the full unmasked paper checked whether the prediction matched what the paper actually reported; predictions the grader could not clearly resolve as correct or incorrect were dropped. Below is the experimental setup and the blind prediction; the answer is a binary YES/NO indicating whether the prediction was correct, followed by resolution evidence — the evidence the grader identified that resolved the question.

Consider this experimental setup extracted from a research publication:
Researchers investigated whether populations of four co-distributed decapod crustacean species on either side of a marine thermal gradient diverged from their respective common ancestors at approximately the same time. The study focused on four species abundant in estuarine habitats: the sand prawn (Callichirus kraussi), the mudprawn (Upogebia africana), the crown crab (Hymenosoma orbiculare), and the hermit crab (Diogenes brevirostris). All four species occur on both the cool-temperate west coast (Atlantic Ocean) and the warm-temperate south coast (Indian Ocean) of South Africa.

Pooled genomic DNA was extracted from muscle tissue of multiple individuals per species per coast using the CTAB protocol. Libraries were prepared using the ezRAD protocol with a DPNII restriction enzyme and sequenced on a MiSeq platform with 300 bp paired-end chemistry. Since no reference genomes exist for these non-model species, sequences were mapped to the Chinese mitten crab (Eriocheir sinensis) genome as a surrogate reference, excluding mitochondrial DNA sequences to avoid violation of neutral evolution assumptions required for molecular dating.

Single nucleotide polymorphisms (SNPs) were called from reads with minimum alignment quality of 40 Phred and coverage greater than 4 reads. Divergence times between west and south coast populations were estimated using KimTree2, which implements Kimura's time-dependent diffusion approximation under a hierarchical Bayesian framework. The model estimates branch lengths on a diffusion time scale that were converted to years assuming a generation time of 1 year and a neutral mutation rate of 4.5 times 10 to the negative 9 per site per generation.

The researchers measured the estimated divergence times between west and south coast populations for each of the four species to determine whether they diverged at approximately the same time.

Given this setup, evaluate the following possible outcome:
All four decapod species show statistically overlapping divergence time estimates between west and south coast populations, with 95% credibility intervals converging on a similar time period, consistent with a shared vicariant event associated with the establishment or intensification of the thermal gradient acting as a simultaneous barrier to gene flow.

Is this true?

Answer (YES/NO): YES